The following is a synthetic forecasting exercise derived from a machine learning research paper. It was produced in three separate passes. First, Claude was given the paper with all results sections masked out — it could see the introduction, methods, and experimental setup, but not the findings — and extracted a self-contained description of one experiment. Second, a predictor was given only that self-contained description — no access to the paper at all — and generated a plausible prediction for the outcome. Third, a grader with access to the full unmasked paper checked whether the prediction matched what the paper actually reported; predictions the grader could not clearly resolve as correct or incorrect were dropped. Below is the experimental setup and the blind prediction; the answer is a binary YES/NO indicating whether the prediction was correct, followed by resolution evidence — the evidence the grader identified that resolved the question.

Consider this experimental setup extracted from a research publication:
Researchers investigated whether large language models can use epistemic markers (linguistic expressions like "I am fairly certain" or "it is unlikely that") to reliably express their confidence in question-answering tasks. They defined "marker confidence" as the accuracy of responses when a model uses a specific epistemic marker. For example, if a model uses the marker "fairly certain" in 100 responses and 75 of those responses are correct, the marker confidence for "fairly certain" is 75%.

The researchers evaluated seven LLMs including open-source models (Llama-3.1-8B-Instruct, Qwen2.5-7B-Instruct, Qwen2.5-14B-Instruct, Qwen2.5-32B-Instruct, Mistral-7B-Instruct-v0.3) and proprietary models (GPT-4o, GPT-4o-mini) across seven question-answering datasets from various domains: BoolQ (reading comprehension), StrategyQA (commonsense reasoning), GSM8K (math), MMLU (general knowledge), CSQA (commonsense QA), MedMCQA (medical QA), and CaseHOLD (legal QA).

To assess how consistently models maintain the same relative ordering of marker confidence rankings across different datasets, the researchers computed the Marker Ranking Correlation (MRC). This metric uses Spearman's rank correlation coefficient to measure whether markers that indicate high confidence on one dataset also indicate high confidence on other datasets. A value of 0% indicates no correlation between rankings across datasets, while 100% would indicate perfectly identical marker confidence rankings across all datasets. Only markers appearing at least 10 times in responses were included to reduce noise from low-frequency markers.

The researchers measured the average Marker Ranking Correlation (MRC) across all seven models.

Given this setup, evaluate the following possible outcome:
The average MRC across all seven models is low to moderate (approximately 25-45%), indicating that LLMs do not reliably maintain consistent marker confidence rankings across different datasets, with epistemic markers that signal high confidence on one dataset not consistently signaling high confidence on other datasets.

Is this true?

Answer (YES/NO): NO